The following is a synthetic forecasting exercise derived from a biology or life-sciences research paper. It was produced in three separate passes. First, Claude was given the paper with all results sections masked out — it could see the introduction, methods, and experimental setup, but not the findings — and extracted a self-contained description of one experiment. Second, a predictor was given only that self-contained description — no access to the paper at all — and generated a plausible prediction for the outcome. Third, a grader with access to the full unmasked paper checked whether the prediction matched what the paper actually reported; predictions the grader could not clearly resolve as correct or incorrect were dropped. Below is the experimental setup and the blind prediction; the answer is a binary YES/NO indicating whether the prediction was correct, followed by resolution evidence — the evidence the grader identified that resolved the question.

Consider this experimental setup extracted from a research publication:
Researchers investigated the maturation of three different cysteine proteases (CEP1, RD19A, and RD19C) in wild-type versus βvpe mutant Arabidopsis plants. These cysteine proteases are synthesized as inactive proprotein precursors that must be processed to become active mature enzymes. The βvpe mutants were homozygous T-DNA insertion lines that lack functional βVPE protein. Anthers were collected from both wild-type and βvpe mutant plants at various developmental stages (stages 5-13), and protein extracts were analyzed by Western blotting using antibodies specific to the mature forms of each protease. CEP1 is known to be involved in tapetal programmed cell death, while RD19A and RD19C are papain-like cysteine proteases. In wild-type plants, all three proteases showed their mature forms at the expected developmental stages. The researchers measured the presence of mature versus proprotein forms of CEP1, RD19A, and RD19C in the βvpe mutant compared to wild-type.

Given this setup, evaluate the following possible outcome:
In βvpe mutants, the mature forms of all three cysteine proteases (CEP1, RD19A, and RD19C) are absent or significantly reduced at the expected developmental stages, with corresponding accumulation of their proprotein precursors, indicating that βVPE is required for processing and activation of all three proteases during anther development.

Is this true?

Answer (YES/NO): YES